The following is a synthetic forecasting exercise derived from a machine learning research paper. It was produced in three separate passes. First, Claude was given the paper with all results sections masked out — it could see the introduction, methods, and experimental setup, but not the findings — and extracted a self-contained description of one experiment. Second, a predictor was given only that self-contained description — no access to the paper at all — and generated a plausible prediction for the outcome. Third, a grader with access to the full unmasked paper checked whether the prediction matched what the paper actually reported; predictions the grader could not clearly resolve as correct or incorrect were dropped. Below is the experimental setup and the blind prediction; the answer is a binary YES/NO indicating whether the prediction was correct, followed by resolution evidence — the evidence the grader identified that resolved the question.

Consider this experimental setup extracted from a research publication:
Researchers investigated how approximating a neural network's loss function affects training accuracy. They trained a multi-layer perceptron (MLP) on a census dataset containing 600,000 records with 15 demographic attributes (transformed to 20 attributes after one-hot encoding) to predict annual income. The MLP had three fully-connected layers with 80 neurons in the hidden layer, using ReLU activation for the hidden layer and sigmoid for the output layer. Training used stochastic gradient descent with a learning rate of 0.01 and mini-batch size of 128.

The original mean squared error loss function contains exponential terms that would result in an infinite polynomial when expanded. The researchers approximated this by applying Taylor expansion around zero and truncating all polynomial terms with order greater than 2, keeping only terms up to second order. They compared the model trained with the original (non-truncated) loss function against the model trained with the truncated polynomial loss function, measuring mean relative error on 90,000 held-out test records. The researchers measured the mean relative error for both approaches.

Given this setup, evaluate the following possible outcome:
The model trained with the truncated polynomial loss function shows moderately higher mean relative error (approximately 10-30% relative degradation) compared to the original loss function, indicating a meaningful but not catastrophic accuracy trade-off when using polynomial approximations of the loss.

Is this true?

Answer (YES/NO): NO